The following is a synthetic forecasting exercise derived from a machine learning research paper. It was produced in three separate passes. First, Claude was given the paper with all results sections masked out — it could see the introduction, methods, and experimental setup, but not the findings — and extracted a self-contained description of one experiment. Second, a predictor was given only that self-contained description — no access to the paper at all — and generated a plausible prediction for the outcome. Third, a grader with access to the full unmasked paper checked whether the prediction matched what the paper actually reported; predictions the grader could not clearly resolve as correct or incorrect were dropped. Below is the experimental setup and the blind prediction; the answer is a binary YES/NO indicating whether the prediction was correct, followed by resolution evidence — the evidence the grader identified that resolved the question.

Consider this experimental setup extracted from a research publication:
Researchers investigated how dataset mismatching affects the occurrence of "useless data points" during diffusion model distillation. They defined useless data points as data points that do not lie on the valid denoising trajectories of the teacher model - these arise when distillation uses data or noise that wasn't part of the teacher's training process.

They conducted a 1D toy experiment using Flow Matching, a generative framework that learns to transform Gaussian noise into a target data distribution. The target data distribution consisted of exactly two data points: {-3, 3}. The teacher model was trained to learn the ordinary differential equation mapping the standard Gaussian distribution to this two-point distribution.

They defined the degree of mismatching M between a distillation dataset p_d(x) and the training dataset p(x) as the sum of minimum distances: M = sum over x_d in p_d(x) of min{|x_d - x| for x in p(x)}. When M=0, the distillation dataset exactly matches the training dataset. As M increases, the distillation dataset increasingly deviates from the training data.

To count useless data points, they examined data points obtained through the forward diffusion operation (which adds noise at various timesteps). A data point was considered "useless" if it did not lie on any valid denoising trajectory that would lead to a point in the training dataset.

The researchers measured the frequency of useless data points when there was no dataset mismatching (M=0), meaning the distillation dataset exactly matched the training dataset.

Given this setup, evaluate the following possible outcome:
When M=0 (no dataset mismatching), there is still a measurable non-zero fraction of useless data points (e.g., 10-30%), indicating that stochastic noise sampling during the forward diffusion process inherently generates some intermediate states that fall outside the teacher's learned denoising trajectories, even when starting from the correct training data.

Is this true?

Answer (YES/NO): YES